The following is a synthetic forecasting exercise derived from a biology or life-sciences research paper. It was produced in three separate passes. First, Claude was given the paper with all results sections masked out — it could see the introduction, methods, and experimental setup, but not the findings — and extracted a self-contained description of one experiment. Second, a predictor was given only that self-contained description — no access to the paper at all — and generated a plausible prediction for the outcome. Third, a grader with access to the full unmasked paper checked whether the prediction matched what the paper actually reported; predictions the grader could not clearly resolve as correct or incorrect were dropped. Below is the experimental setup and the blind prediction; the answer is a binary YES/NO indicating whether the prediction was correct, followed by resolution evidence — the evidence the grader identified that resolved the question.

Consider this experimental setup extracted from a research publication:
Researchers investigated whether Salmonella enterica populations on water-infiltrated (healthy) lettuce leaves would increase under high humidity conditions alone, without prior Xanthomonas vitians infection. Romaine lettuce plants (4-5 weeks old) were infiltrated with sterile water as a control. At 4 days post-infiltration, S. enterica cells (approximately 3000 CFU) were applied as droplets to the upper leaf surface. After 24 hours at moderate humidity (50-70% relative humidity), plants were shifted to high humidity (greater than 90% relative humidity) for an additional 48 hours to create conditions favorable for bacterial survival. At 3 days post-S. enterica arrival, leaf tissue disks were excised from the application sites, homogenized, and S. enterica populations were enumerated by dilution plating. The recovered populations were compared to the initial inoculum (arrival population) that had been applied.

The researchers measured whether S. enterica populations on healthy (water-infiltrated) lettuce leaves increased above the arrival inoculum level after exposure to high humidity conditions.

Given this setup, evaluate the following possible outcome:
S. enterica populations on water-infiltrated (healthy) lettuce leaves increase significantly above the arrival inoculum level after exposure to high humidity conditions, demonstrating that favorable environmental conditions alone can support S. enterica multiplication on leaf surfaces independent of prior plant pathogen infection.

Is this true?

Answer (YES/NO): NO